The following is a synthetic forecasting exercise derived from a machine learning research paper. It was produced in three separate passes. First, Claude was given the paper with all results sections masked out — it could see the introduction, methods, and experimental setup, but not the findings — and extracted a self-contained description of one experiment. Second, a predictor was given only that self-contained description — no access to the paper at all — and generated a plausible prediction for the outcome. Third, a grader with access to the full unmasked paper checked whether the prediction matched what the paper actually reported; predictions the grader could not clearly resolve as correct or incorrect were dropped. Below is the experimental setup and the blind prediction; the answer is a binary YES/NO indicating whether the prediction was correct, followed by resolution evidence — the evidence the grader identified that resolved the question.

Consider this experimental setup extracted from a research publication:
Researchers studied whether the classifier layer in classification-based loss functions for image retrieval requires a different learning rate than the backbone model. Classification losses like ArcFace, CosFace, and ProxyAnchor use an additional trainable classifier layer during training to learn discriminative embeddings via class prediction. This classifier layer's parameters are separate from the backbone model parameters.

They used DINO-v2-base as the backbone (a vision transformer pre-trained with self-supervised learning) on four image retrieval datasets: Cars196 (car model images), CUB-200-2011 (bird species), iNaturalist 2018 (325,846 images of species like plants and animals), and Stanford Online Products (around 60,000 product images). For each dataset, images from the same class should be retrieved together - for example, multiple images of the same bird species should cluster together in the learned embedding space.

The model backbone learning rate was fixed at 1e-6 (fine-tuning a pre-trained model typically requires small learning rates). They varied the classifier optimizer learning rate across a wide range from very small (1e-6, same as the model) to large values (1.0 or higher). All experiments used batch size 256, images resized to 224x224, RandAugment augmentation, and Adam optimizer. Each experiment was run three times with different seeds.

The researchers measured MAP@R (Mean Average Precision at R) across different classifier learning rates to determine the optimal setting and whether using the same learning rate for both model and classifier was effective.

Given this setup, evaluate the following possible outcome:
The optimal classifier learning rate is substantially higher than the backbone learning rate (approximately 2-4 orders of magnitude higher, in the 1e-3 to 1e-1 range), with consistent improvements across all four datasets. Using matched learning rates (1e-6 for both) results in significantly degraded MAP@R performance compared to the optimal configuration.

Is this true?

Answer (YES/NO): NO